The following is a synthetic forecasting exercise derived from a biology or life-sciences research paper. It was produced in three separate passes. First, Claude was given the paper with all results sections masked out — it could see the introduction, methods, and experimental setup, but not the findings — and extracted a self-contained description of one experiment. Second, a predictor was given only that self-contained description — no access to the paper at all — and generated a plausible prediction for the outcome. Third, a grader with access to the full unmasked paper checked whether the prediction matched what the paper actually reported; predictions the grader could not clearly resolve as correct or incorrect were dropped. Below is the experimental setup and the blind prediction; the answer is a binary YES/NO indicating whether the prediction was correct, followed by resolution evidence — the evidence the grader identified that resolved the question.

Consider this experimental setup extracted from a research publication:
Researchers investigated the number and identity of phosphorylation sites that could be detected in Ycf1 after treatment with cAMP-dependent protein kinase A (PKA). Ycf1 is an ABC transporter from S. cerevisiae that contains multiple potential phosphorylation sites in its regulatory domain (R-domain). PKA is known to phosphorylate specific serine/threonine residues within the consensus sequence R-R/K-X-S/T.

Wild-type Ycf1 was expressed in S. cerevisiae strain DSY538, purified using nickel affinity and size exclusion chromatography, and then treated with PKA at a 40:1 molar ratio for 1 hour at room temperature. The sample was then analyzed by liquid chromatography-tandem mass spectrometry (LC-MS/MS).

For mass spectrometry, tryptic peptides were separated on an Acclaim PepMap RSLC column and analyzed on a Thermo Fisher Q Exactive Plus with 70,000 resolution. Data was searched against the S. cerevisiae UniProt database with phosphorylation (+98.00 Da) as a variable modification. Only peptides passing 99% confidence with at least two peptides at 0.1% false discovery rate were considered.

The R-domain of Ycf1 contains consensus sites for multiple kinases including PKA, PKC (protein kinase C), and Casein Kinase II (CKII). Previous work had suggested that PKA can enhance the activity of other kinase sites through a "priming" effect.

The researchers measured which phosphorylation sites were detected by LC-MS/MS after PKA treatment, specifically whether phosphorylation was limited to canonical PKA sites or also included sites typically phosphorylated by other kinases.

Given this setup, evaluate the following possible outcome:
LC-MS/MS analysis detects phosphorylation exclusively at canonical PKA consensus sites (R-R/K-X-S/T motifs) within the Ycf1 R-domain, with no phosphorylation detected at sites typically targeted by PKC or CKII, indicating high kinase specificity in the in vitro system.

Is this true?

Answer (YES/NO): NO